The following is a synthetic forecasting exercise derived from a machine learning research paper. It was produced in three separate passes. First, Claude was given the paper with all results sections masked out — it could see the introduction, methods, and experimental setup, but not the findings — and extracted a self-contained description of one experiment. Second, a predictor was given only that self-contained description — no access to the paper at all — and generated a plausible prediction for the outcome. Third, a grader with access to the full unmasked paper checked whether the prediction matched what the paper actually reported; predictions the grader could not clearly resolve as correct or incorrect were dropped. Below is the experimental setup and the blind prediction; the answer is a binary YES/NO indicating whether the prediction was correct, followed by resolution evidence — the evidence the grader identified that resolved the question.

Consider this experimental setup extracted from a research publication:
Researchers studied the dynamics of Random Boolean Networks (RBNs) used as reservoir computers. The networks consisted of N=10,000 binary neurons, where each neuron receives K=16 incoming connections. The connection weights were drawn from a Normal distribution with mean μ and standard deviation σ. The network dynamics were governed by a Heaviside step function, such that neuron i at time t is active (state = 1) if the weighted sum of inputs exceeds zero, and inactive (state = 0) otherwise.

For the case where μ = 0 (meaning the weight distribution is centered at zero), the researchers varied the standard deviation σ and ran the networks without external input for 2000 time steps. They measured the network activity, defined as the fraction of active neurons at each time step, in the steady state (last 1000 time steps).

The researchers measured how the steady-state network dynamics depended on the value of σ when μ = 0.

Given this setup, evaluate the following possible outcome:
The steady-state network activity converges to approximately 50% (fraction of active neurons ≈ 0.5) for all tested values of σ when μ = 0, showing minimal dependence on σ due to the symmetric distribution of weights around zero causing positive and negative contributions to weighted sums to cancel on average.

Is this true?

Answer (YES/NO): YES